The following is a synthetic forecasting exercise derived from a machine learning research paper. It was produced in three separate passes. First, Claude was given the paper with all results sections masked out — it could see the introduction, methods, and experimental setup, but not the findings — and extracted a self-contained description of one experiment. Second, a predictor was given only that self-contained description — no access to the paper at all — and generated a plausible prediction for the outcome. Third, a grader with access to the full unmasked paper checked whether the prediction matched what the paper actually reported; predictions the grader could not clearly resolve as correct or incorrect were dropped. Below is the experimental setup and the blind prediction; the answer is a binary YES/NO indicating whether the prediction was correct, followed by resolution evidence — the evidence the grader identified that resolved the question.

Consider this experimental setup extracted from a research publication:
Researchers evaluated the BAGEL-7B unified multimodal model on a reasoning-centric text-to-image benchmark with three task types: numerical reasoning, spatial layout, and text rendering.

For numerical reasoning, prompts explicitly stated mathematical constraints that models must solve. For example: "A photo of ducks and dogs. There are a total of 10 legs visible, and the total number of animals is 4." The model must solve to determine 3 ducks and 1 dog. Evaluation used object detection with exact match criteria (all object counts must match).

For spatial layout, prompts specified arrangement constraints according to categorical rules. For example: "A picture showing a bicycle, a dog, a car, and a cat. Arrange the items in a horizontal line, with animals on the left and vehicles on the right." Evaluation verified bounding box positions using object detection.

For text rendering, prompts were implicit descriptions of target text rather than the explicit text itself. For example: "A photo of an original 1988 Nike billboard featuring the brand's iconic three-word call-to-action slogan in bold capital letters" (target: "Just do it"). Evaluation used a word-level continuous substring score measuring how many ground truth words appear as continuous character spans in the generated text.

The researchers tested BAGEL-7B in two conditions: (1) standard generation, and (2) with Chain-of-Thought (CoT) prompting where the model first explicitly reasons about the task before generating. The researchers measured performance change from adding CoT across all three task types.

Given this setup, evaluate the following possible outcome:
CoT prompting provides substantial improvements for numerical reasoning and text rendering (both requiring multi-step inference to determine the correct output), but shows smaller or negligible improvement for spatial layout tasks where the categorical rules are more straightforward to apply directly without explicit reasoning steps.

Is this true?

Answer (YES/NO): NO